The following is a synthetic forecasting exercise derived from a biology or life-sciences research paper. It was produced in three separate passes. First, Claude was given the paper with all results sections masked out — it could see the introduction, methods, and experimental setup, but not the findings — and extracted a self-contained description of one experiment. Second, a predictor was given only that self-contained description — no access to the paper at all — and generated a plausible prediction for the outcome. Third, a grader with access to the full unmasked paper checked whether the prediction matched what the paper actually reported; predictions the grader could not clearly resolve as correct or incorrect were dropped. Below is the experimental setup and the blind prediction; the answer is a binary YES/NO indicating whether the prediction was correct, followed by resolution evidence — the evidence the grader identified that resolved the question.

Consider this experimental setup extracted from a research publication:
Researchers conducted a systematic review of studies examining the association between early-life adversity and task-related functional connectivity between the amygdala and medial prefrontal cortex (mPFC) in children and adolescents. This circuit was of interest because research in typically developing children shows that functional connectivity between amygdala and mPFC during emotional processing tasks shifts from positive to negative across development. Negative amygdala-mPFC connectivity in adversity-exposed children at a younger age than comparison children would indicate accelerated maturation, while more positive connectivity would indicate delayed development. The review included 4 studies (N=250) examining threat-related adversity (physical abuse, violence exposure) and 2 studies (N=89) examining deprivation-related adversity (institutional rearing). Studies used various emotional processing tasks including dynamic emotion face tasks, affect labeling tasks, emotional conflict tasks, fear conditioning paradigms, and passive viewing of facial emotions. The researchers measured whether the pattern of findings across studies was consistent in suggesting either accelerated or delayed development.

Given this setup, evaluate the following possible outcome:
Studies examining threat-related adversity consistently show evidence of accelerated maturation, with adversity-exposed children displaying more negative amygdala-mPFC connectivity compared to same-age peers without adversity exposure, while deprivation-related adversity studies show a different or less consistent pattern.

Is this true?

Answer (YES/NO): NO